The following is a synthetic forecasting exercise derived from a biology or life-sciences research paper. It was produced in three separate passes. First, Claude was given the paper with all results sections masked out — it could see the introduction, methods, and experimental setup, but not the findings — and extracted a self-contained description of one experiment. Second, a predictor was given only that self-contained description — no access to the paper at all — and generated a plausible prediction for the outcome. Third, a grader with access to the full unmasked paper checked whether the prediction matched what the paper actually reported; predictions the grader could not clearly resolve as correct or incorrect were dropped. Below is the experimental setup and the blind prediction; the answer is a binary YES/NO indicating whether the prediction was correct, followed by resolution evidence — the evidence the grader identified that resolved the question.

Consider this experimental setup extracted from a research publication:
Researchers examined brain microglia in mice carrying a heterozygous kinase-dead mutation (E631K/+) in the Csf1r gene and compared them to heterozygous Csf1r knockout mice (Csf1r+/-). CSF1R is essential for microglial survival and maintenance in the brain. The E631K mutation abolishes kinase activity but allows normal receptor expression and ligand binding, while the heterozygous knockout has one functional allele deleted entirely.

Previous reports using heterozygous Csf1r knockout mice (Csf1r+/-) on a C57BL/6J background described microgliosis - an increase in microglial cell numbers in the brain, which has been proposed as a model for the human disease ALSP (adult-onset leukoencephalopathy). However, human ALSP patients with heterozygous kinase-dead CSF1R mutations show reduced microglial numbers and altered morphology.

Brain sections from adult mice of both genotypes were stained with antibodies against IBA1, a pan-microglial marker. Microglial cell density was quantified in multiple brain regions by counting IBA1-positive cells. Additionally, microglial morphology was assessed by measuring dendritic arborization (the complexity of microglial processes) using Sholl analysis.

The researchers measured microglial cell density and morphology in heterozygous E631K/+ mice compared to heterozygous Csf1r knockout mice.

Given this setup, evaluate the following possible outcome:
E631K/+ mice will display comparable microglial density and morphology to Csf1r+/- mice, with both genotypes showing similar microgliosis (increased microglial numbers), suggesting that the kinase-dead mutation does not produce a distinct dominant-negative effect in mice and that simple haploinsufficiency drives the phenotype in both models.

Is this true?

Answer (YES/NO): NO